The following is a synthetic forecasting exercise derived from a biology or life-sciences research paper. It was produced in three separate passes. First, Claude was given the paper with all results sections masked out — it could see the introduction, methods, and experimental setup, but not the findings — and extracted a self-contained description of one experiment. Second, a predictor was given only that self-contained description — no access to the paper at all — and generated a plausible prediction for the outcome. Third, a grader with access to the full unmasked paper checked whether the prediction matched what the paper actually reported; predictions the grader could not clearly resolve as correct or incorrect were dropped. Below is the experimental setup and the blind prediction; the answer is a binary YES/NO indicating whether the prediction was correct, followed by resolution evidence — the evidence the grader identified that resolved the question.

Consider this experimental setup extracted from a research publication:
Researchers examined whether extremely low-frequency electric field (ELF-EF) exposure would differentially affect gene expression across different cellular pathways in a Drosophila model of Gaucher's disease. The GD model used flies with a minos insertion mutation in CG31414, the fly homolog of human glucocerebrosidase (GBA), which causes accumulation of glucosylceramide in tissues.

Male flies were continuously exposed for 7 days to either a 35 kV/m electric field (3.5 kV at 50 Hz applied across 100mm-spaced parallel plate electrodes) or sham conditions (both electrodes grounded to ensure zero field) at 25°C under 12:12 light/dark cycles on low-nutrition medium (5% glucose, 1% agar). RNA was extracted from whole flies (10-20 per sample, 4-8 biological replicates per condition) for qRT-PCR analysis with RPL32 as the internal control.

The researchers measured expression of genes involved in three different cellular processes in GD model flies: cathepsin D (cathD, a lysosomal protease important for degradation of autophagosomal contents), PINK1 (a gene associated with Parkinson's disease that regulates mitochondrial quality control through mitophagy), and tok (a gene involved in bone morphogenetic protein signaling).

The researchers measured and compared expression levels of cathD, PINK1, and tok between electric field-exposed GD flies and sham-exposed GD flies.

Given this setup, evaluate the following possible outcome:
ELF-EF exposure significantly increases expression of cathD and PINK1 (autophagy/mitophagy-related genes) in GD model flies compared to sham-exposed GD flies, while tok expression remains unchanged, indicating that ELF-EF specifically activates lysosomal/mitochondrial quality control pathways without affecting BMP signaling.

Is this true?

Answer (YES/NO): NO